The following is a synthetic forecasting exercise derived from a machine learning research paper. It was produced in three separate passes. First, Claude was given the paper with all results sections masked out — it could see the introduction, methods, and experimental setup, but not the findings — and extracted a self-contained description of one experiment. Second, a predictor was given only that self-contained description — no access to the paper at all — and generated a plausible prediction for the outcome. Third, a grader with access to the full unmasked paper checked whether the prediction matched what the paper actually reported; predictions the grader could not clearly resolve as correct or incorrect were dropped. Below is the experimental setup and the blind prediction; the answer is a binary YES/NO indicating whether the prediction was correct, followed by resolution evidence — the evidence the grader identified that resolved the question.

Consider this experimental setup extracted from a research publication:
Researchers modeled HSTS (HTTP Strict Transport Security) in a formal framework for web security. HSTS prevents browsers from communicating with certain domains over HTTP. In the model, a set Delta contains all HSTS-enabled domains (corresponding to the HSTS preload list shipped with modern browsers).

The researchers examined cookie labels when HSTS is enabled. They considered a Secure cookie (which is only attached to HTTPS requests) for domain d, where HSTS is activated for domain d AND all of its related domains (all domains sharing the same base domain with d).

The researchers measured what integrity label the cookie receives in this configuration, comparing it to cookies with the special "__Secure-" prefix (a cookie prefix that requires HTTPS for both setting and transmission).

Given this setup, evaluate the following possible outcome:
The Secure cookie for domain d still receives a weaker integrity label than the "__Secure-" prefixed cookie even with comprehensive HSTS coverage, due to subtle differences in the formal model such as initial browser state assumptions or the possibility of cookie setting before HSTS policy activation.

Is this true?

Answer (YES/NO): NO